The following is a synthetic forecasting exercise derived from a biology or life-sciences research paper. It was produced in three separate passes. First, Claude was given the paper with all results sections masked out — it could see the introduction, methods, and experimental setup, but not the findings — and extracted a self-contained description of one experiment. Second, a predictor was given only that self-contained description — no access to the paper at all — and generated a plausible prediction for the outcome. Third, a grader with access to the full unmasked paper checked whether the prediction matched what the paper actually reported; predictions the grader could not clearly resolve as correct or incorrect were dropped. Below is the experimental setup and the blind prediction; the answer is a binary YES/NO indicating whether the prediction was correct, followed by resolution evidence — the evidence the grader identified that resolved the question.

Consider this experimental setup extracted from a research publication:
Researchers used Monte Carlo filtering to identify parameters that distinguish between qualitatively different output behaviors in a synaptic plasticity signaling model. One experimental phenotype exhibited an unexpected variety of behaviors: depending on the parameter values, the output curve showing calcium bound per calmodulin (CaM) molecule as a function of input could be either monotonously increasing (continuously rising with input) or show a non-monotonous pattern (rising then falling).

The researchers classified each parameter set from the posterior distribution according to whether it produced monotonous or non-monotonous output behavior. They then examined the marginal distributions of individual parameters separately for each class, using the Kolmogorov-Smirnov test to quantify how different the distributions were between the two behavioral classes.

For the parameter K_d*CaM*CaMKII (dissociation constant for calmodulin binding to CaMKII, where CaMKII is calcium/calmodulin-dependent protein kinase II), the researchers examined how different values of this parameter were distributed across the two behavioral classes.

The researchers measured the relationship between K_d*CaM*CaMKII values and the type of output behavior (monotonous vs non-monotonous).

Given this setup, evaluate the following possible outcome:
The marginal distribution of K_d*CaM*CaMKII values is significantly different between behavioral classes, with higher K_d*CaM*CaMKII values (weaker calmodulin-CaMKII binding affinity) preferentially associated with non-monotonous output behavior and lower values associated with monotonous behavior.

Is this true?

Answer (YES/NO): YES